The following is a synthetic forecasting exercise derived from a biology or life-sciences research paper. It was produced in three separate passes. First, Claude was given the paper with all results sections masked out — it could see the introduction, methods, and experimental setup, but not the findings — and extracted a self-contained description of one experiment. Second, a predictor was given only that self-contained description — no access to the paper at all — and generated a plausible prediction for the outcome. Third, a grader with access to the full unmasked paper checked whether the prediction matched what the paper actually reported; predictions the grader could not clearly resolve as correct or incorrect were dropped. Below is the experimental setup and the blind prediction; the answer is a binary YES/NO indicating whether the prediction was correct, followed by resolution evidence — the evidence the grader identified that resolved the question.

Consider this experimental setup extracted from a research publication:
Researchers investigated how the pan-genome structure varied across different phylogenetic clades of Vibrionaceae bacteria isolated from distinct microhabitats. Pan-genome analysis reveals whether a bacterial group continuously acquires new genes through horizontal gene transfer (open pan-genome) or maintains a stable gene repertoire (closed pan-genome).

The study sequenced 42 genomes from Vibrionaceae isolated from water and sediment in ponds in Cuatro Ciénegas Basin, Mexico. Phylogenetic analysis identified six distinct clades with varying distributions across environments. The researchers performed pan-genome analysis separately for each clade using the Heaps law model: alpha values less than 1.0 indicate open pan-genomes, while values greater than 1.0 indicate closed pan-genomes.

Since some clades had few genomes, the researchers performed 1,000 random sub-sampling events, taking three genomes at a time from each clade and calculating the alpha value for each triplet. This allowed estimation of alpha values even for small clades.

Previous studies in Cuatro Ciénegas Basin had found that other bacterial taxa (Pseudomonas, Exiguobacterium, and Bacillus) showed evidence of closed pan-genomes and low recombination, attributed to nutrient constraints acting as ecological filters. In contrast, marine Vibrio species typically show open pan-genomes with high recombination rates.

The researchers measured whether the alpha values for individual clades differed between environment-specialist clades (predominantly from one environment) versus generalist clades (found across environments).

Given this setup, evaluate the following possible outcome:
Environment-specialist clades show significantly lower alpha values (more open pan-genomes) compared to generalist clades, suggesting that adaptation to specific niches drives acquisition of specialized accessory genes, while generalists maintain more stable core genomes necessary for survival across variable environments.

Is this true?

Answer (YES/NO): NO